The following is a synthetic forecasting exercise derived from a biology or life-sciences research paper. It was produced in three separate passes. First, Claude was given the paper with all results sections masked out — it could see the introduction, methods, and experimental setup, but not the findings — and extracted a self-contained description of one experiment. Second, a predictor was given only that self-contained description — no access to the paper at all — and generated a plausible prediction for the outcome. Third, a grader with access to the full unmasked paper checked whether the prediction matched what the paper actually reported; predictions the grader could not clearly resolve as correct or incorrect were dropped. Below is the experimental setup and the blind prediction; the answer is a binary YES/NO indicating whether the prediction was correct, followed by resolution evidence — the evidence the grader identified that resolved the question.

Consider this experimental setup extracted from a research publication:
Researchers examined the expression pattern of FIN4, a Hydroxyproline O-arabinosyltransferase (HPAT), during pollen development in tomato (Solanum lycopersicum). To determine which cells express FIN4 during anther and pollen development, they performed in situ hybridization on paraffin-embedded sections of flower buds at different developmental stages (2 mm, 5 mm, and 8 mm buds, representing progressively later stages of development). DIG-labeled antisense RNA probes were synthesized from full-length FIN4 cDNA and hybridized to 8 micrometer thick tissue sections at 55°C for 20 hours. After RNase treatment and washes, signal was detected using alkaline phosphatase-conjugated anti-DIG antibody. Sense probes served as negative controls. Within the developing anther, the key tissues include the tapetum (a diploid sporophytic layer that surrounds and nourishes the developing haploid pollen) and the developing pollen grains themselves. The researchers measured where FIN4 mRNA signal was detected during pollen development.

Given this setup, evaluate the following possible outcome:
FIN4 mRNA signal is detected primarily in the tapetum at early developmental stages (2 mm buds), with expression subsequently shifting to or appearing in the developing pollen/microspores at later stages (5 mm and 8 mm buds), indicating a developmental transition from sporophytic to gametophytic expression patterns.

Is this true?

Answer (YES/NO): NO